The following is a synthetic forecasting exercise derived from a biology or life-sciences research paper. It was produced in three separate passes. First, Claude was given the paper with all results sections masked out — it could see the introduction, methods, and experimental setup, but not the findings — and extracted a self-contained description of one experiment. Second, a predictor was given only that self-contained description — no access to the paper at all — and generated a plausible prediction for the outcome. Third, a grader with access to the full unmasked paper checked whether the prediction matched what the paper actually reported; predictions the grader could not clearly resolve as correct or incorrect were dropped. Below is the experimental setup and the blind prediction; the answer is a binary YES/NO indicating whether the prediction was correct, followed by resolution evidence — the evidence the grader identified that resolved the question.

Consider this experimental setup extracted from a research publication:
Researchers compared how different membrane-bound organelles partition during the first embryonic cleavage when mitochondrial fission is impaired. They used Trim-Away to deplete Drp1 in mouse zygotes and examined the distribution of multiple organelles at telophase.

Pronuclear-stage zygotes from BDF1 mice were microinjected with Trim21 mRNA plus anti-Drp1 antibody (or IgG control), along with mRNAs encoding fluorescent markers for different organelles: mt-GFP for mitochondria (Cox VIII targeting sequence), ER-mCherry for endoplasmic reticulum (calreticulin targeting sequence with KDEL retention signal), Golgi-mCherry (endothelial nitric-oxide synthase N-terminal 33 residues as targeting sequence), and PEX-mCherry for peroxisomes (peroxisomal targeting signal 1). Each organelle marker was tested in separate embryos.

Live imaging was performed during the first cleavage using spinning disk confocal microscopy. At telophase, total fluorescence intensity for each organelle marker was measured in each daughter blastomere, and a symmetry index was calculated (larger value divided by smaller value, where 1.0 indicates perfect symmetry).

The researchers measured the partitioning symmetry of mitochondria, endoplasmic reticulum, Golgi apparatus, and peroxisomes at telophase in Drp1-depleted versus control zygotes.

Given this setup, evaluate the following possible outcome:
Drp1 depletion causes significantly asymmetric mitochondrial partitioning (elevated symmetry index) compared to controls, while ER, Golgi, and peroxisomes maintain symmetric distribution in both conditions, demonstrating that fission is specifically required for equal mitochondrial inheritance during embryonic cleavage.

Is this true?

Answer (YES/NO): NO